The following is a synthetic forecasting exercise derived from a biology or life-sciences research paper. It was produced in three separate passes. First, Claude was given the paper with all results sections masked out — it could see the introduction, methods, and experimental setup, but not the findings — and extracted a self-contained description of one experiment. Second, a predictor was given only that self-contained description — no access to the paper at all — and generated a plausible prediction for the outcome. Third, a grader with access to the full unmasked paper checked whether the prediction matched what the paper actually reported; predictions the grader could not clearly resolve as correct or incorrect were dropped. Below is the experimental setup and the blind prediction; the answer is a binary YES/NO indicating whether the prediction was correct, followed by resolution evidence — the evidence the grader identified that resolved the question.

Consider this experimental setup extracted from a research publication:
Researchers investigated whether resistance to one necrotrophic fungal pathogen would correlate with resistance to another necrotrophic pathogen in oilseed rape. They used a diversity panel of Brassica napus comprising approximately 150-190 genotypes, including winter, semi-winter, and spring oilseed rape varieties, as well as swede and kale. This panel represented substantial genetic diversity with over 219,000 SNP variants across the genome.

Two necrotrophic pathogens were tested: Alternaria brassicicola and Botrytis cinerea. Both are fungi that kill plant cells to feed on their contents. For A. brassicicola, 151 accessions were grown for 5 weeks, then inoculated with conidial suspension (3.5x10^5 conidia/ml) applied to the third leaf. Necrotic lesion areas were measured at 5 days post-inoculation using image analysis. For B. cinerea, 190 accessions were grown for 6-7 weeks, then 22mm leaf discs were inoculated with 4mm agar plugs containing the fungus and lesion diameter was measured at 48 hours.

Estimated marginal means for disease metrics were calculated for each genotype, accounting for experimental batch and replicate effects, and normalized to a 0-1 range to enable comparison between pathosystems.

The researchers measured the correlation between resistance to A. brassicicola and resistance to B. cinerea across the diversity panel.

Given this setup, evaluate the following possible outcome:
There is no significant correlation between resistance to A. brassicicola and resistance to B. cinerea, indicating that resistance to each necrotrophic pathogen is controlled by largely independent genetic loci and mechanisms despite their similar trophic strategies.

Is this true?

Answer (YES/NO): NO